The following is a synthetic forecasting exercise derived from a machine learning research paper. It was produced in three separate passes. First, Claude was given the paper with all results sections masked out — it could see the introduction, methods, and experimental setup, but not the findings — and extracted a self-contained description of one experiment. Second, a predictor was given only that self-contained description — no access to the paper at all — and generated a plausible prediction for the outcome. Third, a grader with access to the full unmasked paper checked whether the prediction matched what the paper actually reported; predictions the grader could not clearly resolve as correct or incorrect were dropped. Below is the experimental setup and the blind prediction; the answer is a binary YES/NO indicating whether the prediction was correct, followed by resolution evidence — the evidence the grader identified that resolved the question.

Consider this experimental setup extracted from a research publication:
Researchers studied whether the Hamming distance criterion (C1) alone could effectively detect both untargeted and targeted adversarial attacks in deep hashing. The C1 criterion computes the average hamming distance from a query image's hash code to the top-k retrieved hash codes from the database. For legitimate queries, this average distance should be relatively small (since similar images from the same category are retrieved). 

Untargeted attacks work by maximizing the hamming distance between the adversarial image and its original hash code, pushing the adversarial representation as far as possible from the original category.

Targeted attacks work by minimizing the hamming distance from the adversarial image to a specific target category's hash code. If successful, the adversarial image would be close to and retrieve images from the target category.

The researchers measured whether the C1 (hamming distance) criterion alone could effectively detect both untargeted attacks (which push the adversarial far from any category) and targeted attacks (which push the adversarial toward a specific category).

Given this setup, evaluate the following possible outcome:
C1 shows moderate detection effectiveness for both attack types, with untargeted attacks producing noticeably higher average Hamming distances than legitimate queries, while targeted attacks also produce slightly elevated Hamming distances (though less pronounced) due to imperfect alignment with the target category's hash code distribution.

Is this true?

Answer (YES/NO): NO